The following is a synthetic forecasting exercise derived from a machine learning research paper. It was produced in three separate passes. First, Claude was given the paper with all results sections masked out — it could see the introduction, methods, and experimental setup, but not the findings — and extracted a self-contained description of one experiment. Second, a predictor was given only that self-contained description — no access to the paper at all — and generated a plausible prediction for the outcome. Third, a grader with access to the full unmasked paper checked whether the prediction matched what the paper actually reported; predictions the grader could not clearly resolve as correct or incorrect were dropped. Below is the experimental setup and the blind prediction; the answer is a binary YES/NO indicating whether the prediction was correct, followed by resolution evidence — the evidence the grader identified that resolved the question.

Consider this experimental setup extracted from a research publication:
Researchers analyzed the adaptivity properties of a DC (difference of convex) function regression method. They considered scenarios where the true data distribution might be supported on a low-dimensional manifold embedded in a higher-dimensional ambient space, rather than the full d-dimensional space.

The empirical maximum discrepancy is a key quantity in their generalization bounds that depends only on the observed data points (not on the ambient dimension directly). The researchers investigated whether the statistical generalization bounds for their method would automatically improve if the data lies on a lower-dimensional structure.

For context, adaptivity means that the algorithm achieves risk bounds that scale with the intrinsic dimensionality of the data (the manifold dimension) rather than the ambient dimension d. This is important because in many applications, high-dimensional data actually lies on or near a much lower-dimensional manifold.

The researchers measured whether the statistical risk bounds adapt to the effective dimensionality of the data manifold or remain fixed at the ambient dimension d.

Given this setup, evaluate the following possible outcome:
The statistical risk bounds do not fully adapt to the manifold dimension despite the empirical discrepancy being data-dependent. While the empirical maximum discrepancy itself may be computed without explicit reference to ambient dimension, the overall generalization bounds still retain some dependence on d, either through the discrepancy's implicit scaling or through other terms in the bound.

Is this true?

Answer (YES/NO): NO